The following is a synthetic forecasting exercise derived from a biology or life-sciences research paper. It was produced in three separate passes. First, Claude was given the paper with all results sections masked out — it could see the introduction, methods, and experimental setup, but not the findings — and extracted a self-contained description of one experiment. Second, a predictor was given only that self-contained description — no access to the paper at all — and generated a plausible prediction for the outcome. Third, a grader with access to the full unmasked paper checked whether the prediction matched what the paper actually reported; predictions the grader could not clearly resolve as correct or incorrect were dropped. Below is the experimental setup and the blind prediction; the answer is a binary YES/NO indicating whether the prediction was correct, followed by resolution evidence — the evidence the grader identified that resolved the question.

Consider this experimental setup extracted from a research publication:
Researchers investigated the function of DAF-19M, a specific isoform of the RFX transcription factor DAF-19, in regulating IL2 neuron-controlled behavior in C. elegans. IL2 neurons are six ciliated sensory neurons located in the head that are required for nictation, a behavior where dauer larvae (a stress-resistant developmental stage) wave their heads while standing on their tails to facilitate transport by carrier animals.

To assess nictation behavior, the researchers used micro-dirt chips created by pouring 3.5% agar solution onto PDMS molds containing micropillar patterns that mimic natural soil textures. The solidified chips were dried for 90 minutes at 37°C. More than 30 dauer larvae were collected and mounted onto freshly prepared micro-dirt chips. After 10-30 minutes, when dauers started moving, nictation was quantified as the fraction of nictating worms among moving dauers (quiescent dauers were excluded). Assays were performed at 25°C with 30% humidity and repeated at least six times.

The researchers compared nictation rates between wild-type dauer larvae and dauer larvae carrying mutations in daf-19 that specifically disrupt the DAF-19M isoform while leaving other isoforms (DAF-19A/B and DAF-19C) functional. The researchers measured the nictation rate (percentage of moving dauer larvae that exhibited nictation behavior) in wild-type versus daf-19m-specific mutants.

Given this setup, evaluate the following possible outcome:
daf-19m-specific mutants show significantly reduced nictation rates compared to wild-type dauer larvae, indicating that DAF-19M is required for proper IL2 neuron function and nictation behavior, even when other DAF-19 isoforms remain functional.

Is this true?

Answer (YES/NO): YES